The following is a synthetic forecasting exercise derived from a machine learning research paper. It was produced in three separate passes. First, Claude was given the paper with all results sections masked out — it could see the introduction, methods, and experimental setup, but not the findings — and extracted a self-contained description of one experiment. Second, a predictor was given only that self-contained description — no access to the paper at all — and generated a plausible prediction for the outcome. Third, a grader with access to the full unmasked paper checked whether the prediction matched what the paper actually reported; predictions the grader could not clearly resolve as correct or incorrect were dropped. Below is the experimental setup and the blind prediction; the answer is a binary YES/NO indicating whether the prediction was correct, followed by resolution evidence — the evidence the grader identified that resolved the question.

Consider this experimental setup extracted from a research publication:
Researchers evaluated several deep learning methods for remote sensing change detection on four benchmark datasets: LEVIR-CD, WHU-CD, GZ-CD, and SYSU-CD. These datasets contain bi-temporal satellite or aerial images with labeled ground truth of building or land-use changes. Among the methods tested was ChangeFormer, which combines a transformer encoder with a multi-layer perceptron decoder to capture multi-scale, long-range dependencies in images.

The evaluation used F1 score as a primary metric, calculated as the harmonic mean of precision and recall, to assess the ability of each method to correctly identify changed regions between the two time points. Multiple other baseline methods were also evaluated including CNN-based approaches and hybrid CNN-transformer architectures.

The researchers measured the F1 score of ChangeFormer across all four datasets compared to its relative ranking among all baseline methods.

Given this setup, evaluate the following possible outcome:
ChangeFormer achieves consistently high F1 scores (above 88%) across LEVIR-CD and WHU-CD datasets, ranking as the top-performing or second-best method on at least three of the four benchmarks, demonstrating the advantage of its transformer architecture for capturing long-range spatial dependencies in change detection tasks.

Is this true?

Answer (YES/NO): NO